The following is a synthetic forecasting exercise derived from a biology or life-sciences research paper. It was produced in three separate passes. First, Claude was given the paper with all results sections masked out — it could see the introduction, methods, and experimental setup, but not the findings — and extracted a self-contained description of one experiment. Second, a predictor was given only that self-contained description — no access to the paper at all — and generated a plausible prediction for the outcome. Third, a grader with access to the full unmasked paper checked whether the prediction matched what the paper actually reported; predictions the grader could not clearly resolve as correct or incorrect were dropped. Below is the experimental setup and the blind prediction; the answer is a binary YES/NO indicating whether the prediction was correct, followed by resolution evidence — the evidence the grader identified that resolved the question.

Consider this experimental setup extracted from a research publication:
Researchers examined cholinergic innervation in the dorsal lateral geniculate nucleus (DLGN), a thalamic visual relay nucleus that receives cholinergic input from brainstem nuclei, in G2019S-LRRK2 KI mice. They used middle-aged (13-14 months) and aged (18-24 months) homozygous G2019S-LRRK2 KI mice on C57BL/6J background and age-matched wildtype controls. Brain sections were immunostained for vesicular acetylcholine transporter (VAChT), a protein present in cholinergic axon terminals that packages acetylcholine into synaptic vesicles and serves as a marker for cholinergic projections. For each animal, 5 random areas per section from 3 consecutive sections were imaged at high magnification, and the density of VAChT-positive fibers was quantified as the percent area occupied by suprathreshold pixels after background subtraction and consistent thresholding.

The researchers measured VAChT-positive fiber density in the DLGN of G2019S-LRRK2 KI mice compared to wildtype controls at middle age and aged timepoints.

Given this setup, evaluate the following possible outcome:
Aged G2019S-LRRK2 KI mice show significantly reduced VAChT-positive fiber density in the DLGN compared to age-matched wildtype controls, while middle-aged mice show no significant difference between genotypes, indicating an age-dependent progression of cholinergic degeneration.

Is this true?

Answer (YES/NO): NO